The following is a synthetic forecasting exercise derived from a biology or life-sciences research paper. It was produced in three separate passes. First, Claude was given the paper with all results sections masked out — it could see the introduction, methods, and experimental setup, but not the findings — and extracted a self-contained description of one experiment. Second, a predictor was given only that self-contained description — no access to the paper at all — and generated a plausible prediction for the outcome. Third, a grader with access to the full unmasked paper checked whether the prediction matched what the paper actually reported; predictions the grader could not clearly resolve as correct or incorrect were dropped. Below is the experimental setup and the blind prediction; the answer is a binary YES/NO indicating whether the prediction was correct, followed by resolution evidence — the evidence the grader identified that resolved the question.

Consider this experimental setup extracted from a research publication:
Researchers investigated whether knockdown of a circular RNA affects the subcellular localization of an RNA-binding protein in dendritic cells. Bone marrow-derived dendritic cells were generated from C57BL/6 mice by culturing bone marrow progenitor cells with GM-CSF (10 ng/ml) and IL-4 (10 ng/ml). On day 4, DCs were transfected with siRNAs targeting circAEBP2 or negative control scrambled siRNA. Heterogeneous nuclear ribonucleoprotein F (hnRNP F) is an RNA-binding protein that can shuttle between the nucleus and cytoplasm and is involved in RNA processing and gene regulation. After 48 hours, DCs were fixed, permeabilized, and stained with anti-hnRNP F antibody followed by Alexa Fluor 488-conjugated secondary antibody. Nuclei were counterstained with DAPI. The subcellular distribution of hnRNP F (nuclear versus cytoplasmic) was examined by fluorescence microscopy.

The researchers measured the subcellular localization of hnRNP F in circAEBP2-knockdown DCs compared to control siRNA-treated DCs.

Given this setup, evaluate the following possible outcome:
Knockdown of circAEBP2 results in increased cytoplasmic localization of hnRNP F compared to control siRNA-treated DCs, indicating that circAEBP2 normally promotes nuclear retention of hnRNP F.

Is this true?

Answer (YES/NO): NO